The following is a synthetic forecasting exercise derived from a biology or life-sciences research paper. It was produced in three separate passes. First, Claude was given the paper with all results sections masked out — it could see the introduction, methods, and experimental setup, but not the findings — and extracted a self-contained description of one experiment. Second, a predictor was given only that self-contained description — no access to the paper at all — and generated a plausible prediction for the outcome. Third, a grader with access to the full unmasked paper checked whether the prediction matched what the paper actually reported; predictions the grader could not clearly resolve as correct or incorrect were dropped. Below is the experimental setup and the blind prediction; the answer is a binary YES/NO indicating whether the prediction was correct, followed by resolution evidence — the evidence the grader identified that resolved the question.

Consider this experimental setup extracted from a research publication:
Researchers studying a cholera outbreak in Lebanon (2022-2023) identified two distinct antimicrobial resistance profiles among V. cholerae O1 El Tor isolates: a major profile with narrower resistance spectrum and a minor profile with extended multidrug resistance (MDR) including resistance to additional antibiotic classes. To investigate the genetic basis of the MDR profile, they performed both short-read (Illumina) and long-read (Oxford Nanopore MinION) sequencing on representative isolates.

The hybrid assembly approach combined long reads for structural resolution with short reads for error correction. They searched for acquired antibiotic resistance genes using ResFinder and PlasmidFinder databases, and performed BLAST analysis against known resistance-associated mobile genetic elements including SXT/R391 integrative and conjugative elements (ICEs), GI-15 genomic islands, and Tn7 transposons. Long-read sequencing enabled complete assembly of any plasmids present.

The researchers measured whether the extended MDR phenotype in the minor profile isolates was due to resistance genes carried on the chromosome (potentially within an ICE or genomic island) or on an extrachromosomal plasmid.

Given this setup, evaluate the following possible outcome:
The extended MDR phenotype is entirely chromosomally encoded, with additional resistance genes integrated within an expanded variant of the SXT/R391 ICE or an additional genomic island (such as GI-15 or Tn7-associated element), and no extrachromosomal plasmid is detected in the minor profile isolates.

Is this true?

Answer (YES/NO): NO